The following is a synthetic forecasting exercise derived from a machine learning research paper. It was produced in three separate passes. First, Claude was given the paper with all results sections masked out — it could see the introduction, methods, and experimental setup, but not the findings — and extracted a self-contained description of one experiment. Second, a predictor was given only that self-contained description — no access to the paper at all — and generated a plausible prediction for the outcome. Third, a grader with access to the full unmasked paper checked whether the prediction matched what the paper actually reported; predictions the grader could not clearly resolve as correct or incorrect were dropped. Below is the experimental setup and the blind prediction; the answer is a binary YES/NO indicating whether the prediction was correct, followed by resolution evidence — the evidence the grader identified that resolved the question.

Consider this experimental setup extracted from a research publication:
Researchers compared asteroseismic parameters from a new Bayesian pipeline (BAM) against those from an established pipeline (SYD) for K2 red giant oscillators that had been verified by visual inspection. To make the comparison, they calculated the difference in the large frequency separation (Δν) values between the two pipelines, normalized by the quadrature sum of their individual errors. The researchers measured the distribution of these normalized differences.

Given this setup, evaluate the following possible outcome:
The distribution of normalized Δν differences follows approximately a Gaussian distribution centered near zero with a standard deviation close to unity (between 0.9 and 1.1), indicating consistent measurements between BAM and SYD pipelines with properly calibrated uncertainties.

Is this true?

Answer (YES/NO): NO